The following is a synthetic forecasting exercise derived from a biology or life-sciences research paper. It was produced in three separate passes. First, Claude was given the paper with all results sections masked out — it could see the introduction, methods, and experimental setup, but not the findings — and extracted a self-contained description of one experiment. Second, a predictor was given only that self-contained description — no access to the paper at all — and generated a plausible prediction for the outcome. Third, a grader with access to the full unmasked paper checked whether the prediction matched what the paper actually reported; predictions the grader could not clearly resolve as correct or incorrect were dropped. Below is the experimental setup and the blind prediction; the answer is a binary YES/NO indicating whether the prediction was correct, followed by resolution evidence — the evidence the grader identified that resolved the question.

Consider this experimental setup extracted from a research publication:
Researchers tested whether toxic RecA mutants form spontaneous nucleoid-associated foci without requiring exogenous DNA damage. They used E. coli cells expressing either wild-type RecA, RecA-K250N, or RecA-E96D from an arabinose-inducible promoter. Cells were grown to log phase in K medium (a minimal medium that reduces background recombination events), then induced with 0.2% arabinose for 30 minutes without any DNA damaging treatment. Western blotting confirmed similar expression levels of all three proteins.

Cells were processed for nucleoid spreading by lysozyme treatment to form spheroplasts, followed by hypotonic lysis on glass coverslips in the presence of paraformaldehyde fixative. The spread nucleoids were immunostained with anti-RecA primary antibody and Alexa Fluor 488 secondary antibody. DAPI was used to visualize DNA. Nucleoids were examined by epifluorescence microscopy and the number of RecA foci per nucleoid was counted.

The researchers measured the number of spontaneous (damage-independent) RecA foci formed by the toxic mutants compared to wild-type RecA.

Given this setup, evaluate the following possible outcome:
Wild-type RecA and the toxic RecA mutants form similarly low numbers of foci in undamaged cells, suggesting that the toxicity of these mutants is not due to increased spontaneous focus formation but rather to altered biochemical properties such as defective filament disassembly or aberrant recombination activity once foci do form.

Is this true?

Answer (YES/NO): NO